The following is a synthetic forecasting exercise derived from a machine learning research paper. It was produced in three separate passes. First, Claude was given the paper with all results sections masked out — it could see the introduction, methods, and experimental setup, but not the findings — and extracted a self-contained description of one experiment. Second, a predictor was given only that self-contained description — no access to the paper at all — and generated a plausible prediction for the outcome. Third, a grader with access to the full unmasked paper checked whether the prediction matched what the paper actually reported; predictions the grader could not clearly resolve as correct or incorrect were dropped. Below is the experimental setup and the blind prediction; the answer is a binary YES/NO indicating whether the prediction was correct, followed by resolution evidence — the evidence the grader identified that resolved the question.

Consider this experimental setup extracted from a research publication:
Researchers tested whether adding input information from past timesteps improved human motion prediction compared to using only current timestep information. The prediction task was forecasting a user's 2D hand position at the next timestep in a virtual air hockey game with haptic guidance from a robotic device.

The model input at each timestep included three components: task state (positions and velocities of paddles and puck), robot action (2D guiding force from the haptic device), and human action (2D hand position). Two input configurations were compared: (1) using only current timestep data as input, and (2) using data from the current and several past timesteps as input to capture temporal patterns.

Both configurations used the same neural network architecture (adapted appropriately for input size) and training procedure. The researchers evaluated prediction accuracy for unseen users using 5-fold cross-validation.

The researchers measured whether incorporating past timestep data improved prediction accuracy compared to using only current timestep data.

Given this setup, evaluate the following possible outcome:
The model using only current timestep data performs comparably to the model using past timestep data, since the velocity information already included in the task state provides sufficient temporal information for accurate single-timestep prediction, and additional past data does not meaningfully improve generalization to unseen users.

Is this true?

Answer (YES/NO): YES